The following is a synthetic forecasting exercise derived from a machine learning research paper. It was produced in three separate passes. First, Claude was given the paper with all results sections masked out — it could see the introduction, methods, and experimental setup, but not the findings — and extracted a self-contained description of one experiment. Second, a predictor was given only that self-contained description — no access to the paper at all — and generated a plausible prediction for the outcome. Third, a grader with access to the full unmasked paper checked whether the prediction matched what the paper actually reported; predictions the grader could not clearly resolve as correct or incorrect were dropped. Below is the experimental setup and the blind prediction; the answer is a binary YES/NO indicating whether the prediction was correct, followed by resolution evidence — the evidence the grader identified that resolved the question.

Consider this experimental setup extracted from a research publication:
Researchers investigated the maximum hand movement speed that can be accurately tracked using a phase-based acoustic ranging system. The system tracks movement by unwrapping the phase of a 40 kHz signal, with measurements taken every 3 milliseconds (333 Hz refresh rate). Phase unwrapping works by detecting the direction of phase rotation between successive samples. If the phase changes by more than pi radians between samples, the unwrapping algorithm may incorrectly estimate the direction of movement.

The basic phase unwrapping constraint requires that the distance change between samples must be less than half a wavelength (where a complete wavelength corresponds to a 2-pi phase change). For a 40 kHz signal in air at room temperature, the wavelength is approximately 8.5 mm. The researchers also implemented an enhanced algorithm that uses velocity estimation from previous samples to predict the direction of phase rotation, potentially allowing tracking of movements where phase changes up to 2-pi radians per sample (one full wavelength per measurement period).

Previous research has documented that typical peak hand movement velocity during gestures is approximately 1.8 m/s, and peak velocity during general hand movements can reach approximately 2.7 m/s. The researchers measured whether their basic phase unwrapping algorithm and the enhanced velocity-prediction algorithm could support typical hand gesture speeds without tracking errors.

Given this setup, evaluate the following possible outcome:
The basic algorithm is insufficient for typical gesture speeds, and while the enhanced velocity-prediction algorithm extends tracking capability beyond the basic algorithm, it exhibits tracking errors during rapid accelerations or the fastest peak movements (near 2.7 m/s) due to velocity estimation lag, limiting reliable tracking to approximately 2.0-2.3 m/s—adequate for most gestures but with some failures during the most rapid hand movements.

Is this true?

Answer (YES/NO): NO